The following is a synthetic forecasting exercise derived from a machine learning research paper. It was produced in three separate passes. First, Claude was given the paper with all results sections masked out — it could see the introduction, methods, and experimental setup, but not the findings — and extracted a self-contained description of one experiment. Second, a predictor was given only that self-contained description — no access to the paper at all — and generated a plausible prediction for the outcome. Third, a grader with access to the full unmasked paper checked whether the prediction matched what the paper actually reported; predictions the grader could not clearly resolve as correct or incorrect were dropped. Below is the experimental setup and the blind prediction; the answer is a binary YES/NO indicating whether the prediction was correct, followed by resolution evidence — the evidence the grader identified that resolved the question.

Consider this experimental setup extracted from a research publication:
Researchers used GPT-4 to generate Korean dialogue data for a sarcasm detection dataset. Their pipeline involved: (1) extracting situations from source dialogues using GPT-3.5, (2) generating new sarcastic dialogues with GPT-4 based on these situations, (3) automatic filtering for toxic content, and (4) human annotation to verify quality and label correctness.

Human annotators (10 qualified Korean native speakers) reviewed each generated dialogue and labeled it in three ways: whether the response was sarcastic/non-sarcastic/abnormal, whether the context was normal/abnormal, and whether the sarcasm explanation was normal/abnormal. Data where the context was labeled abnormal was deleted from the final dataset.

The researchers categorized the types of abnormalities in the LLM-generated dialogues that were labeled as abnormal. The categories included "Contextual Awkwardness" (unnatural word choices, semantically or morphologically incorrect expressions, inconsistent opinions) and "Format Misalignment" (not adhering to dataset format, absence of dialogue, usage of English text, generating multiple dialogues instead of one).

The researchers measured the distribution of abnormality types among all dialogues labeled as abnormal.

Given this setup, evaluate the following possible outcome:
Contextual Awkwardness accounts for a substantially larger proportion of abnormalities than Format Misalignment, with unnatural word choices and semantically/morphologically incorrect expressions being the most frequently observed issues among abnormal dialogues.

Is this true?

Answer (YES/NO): YES